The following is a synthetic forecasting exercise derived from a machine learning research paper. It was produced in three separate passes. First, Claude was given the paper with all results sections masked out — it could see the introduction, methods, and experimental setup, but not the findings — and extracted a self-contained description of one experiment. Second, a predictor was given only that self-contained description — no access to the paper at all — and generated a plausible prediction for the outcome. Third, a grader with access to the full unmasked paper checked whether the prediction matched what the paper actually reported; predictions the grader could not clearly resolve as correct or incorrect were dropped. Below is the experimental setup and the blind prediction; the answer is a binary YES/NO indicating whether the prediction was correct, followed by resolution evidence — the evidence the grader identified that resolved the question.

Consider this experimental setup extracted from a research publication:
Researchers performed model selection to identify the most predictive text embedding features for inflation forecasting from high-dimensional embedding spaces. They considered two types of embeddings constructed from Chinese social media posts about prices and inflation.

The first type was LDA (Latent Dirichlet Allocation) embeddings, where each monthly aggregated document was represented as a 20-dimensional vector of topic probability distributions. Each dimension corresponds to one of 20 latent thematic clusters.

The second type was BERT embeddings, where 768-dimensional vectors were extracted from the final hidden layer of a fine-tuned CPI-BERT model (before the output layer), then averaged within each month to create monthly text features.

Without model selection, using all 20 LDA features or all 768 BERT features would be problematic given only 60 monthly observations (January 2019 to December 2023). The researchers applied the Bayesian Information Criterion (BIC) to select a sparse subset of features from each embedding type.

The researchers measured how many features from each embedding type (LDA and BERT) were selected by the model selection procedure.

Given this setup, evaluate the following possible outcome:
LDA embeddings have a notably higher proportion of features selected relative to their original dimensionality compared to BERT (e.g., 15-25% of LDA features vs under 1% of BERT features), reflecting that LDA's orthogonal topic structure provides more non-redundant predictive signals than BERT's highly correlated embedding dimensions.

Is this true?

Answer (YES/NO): NO